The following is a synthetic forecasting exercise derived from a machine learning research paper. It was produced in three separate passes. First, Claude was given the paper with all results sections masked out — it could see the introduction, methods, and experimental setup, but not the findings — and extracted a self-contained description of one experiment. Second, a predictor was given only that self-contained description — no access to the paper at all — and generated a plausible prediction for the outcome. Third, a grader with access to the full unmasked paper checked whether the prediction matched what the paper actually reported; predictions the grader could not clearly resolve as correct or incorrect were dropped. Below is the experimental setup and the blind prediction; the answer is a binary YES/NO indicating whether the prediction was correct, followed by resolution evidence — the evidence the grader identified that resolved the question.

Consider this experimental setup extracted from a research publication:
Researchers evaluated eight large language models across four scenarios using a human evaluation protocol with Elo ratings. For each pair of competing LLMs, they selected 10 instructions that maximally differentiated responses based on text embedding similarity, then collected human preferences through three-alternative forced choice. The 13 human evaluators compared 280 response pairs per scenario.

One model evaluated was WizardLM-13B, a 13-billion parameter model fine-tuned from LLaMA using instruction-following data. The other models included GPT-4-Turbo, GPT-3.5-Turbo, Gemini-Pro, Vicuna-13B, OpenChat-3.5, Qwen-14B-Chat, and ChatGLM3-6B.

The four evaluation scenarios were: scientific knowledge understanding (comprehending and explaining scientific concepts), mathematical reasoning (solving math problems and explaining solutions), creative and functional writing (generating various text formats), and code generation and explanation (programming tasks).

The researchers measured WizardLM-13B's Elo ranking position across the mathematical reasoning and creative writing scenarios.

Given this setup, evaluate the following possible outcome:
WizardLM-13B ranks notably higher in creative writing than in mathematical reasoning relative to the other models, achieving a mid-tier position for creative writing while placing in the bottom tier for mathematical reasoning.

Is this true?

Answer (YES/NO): YES